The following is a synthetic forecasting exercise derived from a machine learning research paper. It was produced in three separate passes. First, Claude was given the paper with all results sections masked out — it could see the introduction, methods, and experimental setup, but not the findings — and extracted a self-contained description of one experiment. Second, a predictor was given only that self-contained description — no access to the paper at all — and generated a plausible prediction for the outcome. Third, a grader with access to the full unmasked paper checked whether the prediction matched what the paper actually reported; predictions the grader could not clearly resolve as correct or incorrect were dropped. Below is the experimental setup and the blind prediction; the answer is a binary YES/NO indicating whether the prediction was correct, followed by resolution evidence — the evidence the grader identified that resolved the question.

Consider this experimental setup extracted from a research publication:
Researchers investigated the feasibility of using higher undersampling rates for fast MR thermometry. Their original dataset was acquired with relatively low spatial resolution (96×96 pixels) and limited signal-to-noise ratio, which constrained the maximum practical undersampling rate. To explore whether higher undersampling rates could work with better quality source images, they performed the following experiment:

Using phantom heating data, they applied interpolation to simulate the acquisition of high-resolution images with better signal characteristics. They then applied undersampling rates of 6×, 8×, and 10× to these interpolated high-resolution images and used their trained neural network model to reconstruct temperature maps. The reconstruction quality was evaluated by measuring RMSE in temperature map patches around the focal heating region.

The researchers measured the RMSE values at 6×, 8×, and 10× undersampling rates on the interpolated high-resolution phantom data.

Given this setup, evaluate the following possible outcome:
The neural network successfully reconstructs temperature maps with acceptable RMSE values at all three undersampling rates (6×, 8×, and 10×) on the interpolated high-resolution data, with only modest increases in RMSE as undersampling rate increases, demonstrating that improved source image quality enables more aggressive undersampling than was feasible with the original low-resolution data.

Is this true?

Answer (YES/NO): YES